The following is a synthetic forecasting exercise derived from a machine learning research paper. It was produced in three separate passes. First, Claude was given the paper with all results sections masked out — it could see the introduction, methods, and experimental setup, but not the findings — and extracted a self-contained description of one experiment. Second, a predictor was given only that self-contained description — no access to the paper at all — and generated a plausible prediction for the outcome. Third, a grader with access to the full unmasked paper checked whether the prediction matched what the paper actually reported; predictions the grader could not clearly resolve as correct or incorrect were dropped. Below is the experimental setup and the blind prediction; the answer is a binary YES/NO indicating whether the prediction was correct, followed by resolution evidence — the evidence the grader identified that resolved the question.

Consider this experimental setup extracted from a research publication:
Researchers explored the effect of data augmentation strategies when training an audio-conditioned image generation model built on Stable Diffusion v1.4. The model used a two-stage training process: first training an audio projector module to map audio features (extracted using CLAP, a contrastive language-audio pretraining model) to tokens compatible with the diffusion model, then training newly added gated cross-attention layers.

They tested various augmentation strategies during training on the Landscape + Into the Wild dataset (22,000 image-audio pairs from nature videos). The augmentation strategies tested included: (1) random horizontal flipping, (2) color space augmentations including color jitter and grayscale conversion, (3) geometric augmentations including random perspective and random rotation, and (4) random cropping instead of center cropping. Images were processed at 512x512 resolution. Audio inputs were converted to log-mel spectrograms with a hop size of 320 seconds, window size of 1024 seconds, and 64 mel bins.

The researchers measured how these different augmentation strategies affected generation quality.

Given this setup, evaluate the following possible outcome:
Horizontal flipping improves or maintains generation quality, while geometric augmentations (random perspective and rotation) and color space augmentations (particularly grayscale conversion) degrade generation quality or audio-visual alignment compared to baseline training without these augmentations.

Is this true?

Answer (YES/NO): YES